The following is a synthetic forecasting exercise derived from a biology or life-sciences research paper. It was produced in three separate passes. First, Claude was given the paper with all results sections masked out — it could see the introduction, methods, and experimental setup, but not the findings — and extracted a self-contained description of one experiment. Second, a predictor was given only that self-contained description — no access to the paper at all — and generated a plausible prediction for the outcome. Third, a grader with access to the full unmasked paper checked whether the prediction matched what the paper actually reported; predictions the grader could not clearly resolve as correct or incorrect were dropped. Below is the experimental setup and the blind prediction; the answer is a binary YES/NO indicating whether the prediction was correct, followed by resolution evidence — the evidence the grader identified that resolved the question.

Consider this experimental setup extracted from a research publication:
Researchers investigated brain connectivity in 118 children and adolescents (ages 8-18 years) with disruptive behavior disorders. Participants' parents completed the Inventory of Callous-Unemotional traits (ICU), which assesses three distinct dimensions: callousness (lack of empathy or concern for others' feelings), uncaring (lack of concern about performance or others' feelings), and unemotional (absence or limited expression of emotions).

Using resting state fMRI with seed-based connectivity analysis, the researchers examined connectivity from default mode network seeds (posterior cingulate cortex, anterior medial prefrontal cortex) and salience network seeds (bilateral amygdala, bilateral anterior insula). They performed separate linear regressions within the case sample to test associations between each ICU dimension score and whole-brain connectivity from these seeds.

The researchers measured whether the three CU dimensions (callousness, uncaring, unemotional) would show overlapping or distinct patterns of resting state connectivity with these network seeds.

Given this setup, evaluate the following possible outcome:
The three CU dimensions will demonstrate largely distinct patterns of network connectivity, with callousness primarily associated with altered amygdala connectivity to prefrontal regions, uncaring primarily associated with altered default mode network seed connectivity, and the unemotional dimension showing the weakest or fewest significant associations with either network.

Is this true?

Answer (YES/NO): NO